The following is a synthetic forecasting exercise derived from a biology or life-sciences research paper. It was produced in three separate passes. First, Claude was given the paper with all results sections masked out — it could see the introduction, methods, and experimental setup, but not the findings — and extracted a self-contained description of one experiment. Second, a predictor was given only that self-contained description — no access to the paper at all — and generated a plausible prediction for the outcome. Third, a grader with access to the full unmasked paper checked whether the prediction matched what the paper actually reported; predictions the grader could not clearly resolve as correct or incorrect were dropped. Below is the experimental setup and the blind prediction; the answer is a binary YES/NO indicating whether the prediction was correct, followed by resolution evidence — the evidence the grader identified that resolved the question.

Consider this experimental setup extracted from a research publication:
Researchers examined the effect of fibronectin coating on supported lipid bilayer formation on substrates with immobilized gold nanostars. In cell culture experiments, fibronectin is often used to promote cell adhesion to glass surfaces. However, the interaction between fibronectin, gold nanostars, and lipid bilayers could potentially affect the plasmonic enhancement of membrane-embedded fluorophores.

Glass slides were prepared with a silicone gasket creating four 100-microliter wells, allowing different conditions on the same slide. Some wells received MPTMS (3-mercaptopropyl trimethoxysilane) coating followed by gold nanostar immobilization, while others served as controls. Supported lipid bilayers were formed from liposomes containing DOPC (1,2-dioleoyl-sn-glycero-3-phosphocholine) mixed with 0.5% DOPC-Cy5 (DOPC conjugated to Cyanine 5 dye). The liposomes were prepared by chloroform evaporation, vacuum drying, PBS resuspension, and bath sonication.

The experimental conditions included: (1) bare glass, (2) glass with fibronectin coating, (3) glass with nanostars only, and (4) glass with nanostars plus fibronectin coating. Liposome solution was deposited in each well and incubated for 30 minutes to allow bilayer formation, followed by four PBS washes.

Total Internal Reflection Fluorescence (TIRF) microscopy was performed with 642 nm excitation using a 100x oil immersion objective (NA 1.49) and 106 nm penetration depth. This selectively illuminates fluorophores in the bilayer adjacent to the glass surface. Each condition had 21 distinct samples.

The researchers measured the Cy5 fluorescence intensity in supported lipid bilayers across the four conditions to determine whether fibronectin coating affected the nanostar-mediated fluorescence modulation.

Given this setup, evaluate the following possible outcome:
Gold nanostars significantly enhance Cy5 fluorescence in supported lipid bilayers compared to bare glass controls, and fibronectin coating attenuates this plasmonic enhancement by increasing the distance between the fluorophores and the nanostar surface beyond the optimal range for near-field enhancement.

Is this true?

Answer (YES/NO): YES